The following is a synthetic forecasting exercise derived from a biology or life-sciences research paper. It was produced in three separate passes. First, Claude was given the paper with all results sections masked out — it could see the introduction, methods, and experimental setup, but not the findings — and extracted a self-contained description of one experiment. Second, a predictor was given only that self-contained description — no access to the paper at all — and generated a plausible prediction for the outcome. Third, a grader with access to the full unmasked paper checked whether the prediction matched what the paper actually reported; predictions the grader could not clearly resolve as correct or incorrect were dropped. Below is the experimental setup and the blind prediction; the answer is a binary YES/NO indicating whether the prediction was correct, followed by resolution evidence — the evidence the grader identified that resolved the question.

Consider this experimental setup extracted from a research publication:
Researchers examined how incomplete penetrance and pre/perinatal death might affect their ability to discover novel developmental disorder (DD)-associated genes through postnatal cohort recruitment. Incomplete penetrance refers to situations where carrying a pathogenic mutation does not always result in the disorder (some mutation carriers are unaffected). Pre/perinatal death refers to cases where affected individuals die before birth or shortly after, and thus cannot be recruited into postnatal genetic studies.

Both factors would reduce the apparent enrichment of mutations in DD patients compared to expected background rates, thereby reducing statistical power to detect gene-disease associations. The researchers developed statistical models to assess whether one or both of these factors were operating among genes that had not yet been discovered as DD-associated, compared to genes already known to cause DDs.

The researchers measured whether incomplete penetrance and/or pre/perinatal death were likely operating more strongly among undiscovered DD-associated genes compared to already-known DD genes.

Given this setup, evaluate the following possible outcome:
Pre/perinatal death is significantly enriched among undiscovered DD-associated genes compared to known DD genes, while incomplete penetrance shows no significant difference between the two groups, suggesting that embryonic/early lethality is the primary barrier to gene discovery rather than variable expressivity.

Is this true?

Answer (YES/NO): NO